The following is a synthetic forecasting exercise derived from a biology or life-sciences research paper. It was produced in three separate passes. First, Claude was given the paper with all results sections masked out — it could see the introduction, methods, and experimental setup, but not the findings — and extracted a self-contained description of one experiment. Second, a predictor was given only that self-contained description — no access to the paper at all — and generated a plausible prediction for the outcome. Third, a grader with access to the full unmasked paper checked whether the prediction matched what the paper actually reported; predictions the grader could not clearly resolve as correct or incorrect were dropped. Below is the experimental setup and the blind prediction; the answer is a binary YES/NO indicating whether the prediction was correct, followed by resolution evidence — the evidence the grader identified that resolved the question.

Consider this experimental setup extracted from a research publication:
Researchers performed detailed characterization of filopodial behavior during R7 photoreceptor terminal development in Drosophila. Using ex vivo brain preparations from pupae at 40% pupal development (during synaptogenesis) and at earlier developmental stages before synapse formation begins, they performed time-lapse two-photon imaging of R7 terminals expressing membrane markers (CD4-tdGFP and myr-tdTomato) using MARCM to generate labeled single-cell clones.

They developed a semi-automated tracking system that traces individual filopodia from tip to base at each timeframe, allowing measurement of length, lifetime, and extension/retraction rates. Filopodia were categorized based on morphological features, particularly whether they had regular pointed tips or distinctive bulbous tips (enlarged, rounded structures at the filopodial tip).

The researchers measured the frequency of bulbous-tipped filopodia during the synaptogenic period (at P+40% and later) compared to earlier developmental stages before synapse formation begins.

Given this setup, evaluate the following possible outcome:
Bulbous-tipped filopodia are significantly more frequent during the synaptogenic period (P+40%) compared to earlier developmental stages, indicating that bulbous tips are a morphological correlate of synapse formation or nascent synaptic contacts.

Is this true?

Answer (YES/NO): YES